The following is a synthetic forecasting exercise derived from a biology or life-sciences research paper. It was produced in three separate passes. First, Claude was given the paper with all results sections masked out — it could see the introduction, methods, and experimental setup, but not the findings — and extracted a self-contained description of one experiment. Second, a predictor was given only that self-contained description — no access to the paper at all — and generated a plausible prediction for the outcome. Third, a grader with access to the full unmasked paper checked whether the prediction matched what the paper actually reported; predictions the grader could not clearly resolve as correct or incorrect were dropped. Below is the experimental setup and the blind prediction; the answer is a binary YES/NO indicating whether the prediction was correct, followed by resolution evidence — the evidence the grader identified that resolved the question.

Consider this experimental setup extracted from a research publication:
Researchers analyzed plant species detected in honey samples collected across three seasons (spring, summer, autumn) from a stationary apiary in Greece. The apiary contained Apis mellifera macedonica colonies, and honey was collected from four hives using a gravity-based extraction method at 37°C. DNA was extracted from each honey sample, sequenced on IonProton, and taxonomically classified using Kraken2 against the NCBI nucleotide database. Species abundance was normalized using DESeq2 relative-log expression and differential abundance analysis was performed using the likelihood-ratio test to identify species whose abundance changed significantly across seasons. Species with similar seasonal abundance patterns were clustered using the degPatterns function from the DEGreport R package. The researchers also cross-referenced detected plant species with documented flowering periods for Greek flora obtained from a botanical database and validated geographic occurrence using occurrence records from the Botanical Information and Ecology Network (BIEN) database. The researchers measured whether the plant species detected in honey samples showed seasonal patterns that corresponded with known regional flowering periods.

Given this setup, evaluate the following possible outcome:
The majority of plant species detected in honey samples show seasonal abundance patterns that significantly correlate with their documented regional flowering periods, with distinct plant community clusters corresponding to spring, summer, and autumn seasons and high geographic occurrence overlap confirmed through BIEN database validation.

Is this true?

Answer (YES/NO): NO